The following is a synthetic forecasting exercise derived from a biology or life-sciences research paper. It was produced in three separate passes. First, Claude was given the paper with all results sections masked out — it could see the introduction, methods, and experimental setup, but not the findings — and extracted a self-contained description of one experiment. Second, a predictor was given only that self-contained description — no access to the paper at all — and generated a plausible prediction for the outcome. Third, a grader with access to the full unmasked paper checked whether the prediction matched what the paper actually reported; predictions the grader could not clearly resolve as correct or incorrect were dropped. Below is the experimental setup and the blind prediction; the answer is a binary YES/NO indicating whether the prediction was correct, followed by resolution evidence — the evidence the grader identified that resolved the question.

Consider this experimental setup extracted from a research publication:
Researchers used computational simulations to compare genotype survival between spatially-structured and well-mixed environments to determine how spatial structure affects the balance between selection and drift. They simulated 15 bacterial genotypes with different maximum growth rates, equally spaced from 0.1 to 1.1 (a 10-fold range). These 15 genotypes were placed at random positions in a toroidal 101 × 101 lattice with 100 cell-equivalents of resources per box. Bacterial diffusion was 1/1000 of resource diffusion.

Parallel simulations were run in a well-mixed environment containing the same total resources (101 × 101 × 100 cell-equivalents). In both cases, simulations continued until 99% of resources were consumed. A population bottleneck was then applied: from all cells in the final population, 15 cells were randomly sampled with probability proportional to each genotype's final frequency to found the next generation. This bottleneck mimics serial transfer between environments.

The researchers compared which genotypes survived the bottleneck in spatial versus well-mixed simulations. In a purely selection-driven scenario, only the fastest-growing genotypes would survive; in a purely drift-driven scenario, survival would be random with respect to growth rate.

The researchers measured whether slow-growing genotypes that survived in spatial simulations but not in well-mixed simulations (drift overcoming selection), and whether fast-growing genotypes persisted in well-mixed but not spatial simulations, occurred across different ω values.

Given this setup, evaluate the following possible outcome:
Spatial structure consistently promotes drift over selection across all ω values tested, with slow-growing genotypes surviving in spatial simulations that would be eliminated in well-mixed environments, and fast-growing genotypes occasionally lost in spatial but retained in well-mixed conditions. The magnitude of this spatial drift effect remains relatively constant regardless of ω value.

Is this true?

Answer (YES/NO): NO